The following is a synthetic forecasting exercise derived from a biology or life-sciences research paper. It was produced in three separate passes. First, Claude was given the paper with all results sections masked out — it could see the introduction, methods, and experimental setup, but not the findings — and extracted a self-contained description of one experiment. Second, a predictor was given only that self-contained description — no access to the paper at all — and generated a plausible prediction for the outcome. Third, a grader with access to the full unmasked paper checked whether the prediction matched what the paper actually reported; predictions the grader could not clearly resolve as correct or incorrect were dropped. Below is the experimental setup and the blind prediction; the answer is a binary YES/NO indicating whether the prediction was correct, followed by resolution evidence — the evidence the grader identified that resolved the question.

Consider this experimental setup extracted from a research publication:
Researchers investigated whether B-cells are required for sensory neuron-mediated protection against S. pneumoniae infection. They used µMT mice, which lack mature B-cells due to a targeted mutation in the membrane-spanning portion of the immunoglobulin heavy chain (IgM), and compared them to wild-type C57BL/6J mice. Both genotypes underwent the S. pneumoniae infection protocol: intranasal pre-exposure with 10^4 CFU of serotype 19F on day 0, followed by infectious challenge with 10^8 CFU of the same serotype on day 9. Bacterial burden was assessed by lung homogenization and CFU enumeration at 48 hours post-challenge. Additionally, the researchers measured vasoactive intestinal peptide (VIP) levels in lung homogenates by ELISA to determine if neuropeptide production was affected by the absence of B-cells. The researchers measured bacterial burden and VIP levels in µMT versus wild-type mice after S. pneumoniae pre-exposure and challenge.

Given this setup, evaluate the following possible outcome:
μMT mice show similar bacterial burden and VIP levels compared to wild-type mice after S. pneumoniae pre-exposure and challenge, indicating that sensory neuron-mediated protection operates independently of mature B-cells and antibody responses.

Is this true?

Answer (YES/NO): NO